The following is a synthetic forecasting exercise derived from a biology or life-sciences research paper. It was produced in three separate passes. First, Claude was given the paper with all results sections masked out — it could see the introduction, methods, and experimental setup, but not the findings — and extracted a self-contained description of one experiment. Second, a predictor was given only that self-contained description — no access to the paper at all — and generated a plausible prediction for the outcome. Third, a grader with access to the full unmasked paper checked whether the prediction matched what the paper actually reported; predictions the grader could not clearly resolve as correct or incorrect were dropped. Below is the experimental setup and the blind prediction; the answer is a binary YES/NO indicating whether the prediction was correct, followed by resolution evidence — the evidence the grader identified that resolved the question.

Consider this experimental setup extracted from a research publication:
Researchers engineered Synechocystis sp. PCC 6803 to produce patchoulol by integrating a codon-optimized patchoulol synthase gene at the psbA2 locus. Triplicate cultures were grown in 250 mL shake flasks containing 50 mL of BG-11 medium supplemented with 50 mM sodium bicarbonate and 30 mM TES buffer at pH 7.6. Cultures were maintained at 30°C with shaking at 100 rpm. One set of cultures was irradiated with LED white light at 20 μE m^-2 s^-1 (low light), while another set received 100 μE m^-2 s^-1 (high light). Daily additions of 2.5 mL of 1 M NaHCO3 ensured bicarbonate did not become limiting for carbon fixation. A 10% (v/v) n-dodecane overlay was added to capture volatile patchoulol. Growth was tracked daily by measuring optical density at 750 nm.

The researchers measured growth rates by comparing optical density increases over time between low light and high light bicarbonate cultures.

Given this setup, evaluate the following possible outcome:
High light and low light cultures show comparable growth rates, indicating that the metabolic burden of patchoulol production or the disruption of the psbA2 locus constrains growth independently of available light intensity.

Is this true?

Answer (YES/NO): NO